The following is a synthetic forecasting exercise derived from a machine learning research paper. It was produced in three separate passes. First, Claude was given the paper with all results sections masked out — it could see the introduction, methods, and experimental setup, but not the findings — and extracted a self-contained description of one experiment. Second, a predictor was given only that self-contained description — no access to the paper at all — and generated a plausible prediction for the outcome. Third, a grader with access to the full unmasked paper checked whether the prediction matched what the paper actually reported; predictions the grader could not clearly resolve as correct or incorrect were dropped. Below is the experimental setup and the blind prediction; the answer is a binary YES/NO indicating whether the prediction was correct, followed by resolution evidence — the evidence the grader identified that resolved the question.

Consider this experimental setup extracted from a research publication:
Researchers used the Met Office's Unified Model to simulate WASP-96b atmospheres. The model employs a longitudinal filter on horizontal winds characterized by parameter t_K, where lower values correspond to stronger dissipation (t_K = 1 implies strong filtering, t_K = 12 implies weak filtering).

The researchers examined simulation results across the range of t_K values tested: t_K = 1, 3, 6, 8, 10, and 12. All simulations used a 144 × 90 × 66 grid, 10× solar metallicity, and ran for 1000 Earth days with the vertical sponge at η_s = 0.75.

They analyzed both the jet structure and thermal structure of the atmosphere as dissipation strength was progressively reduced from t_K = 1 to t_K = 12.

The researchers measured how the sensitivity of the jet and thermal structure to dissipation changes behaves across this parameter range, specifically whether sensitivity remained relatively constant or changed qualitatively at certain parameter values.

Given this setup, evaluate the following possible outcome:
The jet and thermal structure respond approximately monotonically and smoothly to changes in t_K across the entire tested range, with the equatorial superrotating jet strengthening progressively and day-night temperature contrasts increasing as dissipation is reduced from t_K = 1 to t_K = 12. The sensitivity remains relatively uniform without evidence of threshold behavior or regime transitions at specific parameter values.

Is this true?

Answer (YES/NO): NO